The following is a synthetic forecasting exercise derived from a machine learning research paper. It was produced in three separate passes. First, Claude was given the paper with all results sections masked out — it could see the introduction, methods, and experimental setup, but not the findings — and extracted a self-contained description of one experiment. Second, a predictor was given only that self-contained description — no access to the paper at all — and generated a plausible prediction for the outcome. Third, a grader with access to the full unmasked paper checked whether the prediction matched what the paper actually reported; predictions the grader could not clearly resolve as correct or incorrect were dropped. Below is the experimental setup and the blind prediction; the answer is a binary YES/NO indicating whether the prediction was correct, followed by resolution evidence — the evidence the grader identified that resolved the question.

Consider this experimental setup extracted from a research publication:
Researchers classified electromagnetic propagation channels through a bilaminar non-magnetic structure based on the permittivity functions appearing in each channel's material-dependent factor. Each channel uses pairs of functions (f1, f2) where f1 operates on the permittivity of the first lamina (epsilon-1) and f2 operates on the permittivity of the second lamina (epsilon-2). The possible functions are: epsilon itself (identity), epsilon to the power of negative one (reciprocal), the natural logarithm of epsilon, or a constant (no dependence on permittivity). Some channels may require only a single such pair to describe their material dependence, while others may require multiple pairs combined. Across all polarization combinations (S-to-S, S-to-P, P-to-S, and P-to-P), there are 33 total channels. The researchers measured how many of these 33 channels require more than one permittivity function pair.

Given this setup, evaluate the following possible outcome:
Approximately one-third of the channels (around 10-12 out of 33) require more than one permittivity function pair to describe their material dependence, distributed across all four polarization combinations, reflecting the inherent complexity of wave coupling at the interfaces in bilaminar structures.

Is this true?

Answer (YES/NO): NO